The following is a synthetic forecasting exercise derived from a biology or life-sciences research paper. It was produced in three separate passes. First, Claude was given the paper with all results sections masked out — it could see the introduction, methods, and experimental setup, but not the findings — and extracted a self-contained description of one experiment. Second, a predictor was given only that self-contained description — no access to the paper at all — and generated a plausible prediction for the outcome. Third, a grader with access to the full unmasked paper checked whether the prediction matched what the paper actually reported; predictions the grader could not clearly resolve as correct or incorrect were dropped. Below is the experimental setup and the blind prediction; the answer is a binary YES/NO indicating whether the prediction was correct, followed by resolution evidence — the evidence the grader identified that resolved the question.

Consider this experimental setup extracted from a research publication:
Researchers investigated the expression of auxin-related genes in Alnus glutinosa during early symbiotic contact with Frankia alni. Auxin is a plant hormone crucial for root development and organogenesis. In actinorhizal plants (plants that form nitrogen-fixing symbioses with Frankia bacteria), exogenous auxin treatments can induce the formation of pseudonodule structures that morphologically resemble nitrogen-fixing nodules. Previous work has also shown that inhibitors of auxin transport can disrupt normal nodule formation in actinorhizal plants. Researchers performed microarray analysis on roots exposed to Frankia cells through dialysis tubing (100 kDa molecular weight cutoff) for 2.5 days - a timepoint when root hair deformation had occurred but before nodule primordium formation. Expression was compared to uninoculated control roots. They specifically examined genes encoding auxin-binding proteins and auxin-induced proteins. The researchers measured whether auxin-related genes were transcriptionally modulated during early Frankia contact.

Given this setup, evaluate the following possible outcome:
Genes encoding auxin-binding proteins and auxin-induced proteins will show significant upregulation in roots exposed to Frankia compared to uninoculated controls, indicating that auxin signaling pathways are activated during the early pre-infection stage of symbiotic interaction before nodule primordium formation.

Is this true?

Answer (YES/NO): YES